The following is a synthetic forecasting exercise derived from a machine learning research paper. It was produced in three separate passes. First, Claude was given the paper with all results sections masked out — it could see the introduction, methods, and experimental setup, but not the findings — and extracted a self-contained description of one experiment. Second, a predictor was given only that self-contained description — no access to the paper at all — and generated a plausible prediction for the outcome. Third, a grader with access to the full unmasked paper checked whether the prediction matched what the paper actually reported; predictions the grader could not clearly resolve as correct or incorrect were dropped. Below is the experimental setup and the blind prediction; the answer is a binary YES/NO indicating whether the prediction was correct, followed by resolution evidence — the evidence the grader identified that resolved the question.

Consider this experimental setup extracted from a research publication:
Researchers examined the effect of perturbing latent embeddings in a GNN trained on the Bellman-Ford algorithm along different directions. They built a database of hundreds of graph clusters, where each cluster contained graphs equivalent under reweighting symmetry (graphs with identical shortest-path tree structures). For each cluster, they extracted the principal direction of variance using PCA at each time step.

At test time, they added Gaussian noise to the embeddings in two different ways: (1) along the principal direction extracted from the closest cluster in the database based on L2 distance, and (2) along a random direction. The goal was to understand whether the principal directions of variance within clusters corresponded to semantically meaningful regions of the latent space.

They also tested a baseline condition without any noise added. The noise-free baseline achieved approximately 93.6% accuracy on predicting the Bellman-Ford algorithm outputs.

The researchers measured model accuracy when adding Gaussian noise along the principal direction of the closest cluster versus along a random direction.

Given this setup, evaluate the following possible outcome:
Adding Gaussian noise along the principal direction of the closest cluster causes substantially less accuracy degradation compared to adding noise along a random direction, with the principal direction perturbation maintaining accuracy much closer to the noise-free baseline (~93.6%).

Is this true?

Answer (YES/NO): NO